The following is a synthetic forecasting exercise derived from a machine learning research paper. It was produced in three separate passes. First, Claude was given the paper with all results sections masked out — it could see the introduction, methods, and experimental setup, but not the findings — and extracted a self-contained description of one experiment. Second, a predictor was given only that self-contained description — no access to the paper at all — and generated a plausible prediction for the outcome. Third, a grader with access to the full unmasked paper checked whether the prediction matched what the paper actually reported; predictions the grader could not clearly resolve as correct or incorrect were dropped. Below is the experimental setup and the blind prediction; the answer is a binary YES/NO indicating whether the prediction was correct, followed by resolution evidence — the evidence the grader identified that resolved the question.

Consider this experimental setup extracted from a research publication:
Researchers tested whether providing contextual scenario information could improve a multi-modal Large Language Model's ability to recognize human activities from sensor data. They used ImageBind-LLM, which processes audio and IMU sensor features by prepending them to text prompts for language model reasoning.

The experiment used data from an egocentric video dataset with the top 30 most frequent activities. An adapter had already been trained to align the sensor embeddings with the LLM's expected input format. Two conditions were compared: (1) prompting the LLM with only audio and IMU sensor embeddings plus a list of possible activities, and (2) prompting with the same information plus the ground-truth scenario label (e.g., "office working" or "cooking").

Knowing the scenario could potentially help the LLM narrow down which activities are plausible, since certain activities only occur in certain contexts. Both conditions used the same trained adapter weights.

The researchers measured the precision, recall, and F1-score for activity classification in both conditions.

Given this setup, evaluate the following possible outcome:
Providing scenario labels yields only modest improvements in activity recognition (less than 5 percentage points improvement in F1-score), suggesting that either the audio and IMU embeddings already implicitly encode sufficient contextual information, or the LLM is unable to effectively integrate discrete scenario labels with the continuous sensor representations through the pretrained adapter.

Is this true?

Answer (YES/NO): NO